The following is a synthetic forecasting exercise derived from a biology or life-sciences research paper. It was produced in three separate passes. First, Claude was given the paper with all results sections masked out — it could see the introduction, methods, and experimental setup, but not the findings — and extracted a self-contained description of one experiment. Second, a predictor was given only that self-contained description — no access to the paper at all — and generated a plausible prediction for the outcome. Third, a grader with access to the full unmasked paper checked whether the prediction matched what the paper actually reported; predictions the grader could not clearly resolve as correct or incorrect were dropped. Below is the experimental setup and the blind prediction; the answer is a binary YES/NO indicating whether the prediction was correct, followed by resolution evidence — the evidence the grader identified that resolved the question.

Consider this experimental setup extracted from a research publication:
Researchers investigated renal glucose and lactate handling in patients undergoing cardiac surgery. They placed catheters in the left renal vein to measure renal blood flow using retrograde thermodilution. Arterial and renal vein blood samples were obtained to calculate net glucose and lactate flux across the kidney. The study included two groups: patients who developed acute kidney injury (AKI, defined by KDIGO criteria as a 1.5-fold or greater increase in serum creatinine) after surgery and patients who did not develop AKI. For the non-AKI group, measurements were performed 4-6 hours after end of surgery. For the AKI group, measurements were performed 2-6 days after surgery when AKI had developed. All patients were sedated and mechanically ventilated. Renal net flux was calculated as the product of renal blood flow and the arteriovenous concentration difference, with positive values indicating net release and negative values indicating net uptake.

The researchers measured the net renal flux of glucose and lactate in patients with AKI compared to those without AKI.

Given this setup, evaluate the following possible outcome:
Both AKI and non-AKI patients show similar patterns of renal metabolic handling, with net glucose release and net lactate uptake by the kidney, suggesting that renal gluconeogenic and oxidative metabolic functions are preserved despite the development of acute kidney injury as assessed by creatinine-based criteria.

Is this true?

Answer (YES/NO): NO